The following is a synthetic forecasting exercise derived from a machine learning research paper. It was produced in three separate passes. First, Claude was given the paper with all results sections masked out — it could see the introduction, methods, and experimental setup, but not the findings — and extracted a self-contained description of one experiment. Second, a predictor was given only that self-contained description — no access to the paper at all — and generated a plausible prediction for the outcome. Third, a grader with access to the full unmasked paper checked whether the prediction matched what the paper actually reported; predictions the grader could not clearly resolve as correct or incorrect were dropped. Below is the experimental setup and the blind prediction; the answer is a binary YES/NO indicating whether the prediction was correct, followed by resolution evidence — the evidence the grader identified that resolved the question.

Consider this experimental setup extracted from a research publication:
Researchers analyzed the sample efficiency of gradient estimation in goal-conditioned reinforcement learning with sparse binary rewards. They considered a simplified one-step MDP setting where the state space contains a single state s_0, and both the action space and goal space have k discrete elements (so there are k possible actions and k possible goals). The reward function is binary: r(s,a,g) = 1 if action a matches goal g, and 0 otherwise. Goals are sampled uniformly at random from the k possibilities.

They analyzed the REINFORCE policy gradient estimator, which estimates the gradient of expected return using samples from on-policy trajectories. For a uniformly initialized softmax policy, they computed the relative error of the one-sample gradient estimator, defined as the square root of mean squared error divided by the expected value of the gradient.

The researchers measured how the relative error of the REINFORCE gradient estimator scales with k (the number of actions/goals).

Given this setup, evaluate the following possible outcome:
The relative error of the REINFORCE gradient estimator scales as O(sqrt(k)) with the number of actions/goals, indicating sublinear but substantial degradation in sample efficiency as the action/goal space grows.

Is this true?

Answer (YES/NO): NO